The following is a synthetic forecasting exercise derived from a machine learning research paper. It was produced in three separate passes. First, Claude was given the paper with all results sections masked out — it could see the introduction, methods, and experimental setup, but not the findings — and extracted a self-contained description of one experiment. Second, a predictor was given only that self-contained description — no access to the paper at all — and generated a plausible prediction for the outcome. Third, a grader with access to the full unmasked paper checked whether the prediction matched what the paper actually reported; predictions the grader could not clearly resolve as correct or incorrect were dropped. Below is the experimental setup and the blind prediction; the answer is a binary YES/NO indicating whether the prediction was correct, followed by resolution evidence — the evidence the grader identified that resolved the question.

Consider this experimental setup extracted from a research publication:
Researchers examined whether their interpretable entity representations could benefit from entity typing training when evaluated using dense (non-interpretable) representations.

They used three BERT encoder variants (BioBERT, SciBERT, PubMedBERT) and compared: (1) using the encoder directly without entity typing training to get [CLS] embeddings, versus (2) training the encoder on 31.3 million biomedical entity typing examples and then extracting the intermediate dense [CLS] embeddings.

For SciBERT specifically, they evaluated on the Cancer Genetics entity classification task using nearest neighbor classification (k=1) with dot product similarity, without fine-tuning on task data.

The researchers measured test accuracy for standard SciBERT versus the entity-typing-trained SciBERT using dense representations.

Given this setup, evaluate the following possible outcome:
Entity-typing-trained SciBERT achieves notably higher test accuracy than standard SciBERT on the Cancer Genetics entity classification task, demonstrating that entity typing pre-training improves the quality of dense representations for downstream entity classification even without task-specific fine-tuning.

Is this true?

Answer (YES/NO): NO